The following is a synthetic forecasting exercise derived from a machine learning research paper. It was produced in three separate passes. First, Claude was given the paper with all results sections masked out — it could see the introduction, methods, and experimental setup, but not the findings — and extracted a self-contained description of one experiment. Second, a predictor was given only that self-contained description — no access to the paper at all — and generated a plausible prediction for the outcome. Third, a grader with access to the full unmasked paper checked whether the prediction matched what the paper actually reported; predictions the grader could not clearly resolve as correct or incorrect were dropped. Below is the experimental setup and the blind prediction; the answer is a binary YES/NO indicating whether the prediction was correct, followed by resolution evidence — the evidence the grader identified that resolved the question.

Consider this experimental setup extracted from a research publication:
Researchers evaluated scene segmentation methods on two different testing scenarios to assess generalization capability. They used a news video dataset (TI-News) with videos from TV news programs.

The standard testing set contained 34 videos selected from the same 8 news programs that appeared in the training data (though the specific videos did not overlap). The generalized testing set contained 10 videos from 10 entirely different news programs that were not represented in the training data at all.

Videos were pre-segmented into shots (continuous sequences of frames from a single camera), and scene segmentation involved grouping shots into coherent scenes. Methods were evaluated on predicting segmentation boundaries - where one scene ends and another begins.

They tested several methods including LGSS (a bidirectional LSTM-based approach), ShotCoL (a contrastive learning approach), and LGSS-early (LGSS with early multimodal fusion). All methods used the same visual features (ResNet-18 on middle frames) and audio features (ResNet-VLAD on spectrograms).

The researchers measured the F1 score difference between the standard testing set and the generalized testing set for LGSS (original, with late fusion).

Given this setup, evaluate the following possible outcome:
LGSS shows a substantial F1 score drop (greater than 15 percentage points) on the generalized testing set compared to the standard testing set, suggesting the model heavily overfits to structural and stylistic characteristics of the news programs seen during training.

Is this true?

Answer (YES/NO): NO